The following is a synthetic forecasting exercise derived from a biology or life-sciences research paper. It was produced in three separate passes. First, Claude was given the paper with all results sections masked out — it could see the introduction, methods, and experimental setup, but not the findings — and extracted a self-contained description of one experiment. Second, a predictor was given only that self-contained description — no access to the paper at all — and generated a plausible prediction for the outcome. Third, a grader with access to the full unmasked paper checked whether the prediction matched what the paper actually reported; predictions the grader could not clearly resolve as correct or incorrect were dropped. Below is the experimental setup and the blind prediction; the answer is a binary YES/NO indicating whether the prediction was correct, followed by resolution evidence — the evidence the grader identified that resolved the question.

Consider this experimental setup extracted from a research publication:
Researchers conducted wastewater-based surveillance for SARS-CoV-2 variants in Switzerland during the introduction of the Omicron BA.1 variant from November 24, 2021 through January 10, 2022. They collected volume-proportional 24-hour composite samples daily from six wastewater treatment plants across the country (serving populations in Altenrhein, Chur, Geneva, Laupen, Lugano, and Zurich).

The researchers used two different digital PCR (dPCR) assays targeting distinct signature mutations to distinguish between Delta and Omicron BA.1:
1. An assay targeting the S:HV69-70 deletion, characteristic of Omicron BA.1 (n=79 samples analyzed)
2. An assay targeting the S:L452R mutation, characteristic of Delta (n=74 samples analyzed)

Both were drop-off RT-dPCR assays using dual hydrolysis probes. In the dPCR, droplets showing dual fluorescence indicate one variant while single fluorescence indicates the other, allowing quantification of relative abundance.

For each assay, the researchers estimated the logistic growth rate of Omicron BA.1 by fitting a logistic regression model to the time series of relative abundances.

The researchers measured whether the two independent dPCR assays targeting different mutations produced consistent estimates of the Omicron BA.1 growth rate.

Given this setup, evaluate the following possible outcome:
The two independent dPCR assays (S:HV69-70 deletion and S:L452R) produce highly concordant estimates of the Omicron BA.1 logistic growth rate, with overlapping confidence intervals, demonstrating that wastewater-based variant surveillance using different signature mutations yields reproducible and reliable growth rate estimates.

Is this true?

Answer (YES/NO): YES